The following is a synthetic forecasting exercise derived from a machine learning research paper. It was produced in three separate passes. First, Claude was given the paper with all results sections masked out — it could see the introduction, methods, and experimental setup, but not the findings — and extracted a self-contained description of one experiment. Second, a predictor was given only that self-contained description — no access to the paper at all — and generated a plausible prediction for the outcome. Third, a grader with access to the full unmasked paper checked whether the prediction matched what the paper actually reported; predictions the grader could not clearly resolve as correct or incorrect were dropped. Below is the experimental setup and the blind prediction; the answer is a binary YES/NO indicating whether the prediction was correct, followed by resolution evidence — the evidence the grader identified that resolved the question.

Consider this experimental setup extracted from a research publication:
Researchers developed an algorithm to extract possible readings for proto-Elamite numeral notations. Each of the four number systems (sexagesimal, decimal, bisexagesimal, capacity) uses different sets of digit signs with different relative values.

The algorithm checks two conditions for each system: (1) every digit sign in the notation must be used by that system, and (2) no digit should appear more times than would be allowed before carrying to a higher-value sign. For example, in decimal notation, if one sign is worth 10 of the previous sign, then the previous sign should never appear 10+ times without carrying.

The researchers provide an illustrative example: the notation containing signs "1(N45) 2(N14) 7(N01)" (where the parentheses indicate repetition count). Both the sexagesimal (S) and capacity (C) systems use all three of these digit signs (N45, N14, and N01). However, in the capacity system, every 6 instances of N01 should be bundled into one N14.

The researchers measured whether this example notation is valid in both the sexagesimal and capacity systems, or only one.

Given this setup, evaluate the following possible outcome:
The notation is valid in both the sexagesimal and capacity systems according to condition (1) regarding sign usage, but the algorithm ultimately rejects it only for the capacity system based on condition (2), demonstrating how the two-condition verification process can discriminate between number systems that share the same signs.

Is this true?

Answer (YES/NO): YES